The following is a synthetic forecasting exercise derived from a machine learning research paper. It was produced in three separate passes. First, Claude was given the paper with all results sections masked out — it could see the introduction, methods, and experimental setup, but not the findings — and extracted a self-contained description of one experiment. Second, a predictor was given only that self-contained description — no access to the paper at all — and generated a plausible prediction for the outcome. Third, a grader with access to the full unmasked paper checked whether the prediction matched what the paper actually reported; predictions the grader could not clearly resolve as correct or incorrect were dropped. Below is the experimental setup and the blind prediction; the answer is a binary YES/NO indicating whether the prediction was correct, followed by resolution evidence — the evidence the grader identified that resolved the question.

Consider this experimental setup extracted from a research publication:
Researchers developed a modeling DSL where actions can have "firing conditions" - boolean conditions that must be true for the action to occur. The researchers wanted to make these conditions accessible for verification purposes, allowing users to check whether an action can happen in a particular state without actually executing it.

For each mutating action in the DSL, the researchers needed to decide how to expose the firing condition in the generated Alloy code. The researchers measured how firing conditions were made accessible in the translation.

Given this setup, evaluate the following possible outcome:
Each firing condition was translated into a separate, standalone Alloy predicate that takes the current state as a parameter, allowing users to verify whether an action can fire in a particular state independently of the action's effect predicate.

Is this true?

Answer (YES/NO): NO